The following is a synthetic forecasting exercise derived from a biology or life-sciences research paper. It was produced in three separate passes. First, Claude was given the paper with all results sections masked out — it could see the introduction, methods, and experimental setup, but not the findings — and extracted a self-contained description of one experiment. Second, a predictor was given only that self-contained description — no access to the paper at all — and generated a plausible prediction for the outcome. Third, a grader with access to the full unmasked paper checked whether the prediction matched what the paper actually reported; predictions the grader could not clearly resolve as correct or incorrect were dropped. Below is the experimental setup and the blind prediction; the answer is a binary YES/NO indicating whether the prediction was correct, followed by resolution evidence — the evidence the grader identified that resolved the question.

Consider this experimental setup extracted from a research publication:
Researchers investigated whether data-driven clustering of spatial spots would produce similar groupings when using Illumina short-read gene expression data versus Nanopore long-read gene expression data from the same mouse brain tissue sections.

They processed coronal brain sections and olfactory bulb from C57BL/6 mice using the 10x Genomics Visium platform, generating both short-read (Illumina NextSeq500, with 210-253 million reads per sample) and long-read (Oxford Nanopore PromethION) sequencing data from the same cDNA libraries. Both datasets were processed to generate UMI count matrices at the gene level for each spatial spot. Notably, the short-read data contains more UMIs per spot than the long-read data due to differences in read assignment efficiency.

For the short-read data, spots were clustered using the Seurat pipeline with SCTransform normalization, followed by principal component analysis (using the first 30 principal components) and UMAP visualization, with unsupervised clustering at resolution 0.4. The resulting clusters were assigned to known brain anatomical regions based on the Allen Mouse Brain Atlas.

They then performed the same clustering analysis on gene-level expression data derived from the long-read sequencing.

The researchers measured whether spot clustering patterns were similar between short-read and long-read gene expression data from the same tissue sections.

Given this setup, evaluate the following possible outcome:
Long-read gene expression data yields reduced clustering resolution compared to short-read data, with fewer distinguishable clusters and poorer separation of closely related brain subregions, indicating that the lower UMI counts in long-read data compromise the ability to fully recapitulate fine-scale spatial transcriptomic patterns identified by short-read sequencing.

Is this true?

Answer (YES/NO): NO